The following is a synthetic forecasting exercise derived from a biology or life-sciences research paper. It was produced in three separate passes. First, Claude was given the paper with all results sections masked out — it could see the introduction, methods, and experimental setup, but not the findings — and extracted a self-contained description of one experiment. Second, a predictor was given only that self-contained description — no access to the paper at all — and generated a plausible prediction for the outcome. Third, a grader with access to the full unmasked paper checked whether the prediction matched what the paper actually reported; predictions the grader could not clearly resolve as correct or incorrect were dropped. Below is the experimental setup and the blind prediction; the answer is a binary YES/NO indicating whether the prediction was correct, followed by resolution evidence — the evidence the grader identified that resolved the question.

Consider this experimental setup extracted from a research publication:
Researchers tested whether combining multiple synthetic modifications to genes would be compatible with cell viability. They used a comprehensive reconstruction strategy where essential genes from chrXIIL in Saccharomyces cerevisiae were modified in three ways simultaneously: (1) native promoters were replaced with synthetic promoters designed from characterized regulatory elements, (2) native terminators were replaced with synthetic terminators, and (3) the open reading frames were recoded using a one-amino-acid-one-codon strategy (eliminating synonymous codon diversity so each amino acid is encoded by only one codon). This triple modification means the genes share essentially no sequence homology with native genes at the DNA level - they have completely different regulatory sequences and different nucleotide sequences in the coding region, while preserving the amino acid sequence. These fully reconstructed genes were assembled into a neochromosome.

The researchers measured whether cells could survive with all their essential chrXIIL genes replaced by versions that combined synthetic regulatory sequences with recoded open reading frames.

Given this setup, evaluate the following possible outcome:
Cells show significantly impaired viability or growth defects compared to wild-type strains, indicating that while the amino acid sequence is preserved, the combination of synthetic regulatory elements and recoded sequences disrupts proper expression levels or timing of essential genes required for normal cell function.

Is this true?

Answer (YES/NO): YES